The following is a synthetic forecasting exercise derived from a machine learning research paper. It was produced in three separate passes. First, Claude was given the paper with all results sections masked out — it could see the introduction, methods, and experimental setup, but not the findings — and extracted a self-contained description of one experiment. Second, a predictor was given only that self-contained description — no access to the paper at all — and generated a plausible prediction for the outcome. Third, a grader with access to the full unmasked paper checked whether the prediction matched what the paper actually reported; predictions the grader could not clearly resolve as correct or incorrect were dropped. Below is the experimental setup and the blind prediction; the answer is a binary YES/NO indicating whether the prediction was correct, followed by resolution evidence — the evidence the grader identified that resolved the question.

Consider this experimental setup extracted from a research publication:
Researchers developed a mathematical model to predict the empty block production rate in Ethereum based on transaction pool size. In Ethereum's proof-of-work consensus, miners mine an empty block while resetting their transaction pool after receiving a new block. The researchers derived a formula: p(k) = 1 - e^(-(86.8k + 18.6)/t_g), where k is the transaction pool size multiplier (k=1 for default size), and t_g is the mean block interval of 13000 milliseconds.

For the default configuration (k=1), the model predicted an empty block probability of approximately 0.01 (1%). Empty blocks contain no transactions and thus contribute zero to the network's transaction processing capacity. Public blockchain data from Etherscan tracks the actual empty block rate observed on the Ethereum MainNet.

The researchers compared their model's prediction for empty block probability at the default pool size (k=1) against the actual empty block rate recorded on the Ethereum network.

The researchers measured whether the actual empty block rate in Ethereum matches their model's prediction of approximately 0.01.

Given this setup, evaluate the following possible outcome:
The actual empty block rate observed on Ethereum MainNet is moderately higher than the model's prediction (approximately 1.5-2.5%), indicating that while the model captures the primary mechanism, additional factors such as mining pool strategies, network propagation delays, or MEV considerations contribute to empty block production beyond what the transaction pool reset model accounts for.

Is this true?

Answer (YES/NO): NO